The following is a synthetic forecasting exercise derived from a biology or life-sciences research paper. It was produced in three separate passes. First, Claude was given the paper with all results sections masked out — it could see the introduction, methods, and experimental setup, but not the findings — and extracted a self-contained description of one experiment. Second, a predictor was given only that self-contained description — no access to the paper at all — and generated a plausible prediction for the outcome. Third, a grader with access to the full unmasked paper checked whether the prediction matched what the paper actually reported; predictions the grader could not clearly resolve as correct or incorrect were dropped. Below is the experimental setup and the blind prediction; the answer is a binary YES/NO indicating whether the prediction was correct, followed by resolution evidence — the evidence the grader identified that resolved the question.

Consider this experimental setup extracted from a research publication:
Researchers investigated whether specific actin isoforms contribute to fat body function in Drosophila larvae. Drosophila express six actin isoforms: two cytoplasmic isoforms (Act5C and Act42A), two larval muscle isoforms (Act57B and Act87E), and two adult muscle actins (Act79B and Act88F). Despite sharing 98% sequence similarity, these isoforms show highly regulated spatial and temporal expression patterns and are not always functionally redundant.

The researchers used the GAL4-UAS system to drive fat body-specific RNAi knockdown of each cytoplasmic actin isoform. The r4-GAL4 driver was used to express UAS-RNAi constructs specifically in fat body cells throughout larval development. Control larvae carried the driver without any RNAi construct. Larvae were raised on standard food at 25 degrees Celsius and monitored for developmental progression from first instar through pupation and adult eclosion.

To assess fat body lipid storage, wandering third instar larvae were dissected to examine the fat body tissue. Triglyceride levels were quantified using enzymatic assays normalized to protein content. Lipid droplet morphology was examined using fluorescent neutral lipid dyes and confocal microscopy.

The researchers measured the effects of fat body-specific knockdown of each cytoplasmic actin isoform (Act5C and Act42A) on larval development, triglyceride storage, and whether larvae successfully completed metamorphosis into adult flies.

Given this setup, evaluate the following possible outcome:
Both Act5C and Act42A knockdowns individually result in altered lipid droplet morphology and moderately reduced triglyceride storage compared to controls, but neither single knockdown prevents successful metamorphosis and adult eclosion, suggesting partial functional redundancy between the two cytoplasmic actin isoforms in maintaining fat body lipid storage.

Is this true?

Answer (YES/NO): NO